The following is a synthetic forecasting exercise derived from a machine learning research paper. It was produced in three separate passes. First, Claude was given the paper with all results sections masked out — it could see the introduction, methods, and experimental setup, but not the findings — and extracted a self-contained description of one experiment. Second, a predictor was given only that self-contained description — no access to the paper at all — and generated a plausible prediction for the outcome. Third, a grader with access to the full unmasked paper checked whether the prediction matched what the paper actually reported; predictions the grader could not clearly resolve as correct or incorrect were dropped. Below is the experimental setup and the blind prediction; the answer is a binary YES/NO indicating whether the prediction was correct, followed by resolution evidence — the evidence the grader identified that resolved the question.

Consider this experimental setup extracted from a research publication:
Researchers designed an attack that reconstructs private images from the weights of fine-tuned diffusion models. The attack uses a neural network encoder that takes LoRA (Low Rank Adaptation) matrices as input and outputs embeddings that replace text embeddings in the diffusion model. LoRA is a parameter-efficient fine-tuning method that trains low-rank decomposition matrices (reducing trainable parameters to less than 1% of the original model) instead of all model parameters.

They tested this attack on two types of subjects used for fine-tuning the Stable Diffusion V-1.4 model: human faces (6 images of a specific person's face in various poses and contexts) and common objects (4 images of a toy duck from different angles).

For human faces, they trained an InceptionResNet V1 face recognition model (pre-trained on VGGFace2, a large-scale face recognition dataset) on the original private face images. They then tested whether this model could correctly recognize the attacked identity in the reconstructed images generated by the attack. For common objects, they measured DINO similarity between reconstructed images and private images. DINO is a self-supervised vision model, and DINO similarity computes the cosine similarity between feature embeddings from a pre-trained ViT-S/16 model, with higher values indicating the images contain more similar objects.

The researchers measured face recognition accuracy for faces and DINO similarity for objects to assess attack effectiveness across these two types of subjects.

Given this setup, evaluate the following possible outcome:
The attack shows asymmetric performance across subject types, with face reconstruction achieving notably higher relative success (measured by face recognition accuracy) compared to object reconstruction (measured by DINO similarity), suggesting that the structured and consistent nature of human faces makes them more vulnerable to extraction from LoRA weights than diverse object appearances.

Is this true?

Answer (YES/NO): NO